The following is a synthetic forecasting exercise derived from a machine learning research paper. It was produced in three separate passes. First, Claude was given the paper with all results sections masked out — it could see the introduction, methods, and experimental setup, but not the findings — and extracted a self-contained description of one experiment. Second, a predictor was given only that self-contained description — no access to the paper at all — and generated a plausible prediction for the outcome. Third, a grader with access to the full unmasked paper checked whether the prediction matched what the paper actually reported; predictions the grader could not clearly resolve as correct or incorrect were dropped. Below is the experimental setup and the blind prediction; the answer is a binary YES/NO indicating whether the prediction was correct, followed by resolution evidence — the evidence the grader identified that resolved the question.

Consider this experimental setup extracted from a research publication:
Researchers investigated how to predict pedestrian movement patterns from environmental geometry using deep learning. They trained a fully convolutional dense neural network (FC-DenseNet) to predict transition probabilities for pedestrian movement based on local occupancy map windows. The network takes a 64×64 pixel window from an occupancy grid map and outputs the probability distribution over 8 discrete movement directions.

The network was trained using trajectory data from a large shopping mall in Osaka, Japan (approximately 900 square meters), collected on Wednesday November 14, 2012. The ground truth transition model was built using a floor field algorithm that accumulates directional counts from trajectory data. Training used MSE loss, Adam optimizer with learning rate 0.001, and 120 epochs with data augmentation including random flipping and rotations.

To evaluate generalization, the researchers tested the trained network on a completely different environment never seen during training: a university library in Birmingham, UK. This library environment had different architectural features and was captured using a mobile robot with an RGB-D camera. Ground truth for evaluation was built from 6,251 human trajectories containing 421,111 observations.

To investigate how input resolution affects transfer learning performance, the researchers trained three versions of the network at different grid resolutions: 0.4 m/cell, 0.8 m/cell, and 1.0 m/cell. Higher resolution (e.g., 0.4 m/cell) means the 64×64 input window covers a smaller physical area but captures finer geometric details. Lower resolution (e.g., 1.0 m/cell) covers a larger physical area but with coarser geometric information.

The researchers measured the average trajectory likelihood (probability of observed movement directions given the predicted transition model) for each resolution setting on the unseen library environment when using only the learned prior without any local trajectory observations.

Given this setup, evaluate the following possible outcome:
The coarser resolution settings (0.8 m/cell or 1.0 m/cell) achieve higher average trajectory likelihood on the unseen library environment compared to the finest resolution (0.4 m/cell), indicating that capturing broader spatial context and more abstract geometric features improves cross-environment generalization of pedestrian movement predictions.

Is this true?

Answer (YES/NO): YES